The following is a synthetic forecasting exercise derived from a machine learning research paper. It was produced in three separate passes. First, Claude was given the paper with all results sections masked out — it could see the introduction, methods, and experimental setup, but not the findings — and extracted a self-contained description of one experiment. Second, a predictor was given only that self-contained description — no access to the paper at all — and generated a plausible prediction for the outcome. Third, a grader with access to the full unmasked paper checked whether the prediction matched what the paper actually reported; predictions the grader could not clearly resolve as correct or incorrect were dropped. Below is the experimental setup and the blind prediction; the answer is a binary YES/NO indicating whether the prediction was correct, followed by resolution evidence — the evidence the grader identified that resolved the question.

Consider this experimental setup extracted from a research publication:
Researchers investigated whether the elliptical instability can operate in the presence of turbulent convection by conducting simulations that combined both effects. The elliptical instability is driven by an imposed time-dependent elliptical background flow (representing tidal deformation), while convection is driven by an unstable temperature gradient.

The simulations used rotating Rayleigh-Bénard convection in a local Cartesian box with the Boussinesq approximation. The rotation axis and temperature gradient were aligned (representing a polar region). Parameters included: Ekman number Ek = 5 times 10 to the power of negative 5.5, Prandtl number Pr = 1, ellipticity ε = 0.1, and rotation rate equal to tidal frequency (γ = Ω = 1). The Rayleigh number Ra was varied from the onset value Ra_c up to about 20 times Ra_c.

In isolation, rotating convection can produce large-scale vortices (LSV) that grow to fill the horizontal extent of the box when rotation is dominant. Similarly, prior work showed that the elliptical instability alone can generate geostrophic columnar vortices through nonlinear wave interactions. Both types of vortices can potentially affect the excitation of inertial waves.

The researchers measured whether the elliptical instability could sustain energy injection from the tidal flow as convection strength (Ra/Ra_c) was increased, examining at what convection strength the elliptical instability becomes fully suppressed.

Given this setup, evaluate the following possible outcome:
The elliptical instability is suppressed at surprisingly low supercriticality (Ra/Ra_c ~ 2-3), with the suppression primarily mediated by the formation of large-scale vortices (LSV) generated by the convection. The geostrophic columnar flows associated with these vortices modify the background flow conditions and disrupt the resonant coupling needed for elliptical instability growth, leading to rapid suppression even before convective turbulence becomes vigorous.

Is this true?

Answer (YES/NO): NO